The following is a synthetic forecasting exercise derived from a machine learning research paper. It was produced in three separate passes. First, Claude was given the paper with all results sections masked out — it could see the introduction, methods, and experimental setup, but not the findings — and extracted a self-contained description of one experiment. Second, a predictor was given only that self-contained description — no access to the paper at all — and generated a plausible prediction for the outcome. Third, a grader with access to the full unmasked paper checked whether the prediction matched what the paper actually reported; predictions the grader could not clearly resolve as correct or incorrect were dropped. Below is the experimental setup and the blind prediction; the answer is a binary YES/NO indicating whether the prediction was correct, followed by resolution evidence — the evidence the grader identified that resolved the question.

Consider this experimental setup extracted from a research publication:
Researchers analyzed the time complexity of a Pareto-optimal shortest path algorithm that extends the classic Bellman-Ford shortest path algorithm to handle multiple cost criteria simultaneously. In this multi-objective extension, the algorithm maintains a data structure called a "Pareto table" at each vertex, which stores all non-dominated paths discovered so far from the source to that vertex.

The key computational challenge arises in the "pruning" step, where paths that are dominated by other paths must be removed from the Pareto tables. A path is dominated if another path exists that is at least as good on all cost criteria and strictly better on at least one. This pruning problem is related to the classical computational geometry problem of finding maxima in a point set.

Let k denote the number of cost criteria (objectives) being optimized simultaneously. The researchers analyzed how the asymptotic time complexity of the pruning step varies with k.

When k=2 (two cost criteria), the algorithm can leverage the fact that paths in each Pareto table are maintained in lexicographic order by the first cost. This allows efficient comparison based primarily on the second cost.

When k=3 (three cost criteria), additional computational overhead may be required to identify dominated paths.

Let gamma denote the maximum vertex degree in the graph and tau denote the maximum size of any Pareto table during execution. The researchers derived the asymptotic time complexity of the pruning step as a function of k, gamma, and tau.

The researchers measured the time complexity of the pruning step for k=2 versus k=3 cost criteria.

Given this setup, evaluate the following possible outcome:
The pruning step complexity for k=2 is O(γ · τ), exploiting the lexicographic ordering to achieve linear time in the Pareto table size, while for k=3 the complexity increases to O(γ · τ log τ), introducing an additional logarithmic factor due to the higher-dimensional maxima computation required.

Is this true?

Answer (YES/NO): NO